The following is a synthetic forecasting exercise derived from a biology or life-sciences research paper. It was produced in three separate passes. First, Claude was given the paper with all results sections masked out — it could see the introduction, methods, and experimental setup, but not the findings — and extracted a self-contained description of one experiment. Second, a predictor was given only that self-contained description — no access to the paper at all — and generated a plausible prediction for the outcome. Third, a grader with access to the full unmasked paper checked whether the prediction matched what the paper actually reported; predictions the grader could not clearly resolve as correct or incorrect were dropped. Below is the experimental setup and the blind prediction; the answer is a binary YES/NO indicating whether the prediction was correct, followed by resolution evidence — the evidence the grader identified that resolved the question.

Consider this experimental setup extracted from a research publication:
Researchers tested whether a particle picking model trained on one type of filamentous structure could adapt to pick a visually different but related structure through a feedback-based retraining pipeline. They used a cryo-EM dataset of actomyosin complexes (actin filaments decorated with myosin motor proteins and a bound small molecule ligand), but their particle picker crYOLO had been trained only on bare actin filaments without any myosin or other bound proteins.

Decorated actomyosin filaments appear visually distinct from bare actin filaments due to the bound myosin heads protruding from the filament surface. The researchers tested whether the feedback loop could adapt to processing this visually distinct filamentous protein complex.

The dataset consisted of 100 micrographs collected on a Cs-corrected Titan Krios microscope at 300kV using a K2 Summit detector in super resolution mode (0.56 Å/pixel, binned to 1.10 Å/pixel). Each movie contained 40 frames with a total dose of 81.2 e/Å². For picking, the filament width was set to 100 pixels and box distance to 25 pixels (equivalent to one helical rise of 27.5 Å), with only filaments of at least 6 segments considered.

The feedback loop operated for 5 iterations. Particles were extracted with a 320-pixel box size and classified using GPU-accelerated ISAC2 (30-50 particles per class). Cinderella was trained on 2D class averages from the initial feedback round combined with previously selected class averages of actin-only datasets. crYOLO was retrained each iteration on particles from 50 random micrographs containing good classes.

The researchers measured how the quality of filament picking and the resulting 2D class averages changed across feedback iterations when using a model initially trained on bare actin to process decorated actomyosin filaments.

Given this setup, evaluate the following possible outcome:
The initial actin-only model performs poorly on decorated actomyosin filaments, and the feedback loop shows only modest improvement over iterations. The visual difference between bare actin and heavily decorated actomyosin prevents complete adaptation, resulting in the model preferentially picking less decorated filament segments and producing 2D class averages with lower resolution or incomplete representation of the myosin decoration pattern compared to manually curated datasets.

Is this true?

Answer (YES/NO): NO